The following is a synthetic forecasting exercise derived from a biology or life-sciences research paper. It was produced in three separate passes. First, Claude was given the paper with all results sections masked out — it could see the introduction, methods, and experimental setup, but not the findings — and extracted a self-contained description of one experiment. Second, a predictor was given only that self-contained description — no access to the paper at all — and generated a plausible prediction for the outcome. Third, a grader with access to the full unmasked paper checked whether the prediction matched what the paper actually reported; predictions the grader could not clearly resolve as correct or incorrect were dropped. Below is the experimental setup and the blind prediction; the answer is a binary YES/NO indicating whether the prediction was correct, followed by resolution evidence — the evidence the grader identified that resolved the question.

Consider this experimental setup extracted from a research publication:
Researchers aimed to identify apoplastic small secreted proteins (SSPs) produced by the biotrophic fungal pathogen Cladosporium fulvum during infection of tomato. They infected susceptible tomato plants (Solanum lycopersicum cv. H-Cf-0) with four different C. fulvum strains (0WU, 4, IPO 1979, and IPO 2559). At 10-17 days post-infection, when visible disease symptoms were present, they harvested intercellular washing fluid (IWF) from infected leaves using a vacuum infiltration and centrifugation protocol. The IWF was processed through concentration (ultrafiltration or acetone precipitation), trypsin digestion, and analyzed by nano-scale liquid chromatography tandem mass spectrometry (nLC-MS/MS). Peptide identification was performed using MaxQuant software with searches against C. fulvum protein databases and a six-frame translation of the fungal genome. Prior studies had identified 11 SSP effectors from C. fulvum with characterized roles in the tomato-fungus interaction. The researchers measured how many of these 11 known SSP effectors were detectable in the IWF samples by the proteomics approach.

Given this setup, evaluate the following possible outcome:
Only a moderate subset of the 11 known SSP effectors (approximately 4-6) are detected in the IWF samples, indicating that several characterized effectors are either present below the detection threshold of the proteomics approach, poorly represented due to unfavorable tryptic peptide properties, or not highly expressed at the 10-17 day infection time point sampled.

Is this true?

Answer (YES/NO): NO